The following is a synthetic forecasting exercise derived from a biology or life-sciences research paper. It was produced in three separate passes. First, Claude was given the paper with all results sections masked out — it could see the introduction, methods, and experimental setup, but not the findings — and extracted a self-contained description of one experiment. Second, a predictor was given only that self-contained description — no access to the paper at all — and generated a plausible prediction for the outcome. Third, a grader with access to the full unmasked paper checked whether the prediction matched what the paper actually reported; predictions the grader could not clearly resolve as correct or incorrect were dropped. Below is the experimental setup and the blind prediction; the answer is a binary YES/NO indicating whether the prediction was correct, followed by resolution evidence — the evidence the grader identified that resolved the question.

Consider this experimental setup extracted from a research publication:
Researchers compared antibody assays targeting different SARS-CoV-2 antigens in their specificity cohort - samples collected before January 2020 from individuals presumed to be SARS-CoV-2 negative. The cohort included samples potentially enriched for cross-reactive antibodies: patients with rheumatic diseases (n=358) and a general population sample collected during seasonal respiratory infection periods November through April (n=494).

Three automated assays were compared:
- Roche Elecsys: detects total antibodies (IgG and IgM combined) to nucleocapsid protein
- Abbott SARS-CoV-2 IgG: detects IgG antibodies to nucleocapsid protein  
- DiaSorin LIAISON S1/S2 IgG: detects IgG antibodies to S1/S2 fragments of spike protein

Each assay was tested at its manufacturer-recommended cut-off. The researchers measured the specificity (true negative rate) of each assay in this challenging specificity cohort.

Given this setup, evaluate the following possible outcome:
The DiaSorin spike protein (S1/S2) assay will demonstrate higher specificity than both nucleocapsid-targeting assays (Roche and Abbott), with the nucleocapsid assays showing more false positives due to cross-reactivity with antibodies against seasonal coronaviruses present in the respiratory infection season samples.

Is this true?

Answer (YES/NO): NO